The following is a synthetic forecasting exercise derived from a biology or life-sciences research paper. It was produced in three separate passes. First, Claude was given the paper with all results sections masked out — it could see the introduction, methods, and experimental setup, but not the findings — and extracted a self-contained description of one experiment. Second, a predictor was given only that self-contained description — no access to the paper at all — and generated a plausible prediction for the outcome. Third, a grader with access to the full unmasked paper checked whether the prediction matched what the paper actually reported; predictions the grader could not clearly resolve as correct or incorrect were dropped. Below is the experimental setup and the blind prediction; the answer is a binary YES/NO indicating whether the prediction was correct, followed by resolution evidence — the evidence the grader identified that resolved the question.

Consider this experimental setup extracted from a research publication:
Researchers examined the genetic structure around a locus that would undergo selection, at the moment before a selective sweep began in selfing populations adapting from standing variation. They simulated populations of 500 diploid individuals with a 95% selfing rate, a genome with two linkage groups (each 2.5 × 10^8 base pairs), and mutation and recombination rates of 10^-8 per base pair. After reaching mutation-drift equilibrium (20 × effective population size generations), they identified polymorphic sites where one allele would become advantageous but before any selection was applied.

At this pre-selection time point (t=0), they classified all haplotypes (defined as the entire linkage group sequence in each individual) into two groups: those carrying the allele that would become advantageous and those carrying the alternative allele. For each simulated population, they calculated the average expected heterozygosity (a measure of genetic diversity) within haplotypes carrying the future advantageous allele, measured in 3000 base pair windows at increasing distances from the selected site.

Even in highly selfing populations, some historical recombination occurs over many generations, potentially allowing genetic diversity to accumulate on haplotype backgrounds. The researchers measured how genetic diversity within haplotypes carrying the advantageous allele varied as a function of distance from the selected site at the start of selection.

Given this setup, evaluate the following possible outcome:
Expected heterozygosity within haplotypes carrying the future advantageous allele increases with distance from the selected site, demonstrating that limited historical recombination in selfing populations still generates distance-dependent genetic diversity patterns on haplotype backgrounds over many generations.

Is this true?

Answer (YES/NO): YES